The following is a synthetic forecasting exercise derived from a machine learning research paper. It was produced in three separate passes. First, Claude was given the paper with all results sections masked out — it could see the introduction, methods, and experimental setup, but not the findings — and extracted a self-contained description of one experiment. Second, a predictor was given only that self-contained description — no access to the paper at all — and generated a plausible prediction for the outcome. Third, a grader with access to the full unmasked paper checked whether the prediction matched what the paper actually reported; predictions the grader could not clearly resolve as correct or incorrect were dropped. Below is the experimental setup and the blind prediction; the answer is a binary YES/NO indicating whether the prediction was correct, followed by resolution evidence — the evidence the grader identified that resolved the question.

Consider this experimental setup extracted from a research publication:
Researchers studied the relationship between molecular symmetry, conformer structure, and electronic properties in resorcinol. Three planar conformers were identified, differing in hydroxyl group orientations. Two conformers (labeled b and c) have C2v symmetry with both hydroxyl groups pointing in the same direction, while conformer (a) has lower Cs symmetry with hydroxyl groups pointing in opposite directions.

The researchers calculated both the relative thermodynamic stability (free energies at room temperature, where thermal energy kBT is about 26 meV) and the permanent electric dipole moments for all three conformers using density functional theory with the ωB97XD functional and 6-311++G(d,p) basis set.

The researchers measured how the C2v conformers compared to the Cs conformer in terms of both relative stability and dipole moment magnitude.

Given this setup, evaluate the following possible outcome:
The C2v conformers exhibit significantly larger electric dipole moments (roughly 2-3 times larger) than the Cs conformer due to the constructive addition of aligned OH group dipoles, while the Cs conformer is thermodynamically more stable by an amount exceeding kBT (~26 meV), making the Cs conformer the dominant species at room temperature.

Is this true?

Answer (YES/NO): NO